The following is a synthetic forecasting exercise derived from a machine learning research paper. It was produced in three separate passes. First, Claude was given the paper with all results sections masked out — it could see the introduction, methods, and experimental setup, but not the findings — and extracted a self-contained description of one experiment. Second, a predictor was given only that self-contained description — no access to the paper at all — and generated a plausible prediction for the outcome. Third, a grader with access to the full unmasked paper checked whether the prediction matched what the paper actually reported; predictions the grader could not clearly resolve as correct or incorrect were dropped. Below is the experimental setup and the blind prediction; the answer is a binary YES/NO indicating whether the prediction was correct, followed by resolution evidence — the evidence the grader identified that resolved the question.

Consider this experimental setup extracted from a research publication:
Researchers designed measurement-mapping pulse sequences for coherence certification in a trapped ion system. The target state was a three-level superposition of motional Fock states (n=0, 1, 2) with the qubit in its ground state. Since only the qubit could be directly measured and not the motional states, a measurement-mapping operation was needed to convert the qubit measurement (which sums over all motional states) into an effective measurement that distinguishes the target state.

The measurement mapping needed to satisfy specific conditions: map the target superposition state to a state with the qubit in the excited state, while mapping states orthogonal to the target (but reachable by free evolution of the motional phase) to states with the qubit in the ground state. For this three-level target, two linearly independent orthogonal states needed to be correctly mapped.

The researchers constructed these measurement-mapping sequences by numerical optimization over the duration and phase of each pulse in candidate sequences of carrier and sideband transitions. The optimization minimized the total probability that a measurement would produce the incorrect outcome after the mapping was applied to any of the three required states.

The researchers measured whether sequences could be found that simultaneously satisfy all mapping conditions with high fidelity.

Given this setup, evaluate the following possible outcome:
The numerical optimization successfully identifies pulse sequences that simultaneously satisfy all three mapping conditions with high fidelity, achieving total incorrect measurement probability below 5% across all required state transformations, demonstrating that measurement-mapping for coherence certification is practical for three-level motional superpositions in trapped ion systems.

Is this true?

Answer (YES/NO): YES